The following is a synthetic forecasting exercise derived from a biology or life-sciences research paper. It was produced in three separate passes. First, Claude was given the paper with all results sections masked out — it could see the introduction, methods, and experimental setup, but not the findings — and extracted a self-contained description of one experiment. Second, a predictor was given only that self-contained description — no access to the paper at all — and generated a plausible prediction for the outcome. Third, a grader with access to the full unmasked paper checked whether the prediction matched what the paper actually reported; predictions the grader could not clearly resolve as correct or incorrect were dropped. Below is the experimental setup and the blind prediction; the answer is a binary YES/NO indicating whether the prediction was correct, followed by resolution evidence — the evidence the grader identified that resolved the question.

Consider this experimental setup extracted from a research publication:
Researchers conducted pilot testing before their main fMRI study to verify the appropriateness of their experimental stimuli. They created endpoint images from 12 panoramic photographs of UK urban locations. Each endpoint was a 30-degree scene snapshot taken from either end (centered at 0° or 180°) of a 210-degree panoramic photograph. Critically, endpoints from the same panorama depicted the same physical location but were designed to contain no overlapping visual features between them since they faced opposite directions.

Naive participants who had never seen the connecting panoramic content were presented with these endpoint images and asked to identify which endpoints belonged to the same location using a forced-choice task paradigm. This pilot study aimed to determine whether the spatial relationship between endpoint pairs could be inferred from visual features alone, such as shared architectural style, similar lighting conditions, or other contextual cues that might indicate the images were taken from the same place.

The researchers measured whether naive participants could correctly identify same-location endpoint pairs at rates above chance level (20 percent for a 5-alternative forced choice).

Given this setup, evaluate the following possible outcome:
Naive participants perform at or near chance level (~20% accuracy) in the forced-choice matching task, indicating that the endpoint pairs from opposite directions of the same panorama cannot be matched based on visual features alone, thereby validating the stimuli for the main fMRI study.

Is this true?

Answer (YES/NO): YES